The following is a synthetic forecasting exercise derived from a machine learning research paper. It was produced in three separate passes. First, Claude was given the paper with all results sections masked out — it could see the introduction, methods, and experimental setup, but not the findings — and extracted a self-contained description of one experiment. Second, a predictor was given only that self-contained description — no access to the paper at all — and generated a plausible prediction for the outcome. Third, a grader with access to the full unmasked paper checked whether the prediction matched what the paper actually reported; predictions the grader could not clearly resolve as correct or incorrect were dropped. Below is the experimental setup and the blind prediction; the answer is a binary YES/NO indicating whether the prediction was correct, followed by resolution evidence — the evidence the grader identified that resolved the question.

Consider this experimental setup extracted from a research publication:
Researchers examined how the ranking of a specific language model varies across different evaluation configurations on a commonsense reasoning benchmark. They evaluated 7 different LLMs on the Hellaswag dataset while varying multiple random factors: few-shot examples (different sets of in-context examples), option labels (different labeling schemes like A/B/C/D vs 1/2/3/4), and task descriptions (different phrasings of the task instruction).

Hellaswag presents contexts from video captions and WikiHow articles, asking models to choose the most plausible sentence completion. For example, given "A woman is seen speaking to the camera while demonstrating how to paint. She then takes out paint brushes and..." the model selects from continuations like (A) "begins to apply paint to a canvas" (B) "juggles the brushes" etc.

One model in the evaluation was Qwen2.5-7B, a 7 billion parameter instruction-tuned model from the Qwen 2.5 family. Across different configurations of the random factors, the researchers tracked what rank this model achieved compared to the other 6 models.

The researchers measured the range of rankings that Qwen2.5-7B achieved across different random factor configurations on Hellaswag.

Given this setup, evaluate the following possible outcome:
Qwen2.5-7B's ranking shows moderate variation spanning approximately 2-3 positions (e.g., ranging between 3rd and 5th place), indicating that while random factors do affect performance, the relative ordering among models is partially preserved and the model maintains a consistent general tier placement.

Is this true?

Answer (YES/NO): NO